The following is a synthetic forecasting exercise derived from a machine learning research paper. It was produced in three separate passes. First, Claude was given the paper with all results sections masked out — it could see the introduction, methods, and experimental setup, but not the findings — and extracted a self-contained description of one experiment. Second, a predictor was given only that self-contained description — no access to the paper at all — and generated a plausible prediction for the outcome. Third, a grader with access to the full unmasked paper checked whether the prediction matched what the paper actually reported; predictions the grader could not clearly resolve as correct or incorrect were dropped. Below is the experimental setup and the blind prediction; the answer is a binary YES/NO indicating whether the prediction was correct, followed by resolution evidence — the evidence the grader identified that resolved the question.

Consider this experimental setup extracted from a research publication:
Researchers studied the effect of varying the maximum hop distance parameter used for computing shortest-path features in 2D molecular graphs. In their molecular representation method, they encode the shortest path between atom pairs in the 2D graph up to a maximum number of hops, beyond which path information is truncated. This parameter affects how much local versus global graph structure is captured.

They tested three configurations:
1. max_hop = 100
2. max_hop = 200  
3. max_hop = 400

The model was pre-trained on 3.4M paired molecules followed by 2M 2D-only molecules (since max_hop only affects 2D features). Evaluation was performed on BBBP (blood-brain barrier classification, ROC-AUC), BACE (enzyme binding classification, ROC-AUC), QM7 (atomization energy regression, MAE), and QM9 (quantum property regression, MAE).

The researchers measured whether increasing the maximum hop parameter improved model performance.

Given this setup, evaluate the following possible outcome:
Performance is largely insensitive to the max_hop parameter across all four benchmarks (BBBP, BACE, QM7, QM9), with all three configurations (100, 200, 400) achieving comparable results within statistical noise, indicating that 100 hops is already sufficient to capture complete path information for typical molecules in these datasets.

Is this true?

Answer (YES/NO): NO